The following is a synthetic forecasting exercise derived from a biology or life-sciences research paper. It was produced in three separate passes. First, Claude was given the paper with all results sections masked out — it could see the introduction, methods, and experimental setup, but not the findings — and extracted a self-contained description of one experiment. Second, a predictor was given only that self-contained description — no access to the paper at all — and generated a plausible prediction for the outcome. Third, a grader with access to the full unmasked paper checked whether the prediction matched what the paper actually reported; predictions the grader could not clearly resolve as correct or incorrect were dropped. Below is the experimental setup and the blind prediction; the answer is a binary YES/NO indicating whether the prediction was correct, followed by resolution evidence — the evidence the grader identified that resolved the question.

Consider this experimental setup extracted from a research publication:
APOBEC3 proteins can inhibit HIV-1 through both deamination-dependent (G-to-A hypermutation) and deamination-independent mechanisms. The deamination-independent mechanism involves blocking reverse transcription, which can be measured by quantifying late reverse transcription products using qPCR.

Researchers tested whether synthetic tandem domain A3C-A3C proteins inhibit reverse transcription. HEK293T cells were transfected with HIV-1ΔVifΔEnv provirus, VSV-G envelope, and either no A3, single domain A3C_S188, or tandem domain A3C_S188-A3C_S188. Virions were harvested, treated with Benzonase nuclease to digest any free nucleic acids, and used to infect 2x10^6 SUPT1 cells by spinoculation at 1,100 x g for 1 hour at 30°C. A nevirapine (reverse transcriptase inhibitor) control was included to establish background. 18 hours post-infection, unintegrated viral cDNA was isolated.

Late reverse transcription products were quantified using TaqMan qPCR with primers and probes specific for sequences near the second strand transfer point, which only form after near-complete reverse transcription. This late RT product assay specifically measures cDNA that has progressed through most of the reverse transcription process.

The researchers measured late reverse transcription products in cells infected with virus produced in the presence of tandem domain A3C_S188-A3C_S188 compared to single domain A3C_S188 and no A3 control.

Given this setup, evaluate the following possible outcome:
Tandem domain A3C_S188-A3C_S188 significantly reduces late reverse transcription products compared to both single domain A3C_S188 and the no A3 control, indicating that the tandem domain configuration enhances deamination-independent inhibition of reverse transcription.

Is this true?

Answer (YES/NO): YES